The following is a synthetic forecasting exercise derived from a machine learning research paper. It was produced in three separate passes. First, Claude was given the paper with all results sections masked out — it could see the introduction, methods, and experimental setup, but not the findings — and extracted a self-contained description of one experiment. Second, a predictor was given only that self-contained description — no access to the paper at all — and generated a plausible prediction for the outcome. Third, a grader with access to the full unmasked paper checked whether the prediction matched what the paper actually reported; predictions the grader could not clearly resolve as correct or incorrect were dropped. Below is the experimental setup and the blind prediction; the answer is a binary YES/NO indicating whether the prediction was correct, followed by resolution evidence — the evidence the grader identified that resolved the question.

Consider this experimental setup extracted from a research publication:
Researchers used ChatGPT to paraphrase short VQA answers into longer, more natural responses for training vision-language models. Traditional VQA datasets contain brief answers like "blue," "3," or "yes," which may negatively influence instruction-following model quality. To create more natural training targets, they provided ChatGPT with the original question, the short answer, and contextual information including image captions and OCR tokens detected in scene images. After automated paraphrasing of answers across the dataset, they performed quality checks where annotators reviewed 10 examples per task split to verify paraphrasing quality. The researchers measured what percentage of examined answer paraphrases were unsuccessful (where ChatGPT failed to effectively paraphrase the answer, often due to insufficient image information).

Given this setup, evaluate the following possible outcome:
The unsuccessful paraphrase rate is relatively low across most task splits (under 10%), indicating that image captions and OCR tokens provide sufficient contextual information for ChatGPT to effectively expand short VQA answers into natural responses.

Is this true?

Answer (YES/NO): YES